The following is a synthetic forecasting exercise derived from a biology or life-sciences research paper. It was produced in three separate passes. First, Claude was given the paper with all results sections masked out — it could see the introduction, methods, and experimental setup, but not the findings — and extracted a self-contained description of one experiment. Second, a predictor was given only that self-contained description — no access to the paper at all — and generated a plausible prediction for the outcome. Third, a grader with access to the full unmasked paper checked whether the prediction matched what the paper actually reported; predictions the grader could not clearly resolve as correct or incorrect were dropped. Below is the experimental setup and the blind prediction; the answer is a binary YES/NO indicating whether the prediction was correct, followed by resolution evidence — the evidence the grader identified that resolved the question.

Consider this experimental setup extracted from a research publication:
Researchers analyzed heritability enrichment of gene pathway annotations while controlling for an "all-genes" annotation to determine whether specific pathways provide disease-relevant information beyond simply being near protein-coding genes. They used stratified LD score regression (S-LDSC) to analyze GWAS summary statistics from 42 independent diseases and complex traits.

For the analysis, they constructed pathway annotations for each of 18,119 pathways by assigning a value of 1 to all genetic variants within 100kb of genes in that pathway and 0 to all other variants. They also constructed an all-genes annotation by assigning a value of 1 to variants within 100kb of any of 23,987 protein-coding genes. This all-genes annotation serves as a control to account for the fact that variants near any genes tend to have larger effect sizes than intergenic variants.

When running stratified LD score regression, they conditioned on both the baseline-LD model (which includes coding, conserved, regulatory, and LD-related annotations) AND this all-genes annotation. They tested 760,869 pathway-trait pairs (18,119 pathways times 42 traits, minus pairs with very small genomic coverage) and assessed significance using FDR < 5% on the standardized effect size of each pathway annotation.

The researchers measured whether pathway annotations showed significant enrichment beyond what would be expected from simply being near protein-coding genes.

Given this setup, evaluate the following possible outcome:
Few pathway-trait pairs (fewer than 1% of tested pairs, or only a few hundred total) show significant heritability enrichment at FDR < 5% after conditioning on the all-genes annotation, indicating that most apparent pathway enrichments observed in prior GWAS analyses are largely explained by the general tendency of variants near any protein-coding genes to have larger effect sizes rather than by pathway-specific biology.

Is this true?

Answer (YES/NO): NO